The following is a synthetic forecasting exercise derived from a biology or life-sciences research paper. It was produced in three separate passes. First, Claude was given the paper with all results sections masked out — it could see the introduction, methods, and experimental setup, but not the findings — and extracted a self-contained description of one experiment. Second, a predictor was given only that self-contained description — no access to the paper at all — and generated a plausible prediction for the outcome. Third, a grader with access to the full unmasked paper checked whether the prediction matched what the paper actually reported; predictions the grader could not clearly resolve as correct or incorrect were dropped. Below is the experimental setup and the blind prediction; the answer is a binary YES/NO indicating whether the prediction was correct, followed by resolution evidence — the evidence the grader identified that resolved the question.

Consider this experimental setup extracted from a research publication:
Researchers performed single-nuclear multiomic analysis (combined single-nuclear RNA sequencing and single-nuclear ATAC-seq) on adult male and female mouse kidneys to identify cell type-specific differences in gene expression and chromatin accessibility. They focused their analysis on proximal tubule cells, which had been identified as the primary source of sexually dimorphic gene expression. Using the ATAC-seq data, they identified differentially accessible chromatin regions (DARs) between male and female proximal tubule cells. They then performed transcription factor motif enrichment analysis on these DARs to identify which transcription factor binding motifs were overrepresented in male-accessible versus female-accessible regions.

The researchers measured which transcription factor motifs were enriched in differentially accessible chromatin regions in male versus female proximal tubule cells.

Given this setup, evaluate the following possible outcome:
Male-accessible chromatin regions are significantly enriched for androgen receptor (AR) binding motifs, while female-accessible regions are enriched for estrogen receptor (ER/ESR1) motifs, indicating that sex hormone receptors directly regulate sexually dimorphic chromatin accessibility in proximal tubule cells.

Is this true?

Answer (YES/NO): NO